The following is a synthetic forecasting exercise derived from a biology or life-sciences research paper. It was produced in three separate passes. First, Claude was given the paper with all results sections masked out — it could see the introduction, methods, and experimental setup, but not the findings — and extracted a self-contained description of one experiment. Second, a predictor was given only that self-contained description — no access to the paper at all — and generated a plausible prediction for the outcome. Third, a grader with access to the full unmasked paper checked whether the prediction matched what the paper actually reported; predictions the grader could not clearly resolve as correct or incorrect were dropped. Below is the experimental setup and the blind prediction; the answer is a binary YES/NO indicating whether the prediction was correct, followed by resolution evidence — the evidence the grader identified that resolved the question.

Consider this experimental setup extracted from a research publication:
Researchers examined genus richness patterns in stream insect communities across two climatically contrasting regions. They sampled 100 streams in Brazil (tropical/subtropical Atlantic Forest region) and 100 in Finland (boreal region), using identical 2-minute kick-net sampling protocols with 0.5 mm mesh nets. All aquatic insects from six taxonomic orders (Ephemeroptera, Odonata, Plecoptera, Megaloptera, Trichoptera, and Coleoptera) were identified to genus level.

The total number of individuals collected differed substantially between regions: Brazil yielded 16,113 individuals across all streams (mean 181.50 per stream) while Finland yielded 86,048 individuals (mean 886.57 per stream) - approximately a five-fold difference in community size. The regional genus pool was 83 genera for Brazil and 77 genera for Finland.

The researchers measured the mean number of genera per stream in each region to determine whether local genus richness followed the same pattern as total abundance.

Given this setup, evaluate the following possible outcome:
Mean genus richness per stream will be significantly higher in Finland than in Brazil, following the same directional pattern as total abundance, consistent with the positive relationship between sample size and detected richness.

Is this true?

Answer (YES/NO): NO